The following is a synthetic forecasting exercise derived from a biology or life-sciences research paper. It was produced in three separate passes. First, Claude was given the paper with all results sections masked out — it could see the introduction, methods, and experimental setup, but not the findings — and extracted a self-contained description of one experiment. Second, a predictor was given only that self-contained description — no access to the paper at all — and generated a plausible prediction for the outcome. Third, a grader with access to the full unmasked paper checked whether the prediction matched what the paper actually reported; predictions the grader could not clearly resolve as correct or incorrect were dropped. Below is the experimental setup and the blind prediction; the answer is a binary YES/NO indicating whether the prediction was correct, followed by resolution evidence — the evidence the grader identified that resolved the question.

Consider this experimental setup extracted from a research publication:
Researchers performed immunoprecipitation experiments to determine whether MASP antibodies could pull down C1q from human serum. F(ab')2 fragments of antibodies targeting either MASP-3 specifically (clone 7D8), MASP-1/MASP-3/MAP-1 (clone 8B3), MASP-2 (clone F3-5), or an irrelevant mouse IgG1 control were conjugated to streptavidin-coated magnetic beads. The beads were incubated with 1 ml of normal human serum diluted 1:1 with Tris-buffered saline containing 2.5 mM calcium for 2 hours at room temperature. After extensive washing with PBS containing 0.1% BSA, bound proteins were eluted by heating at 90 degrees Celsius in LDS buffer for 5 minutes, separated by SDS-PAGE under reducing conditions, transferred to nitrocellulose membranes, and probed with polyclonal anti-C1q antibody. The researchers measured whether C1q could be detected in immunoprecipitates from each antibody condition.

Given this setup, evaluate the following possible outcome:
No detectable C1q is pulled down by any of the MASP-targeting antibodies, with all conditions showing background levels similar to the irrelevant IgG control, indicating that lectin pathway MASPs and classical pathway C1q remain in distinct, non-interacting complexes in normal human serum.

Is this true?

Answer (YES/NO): NO